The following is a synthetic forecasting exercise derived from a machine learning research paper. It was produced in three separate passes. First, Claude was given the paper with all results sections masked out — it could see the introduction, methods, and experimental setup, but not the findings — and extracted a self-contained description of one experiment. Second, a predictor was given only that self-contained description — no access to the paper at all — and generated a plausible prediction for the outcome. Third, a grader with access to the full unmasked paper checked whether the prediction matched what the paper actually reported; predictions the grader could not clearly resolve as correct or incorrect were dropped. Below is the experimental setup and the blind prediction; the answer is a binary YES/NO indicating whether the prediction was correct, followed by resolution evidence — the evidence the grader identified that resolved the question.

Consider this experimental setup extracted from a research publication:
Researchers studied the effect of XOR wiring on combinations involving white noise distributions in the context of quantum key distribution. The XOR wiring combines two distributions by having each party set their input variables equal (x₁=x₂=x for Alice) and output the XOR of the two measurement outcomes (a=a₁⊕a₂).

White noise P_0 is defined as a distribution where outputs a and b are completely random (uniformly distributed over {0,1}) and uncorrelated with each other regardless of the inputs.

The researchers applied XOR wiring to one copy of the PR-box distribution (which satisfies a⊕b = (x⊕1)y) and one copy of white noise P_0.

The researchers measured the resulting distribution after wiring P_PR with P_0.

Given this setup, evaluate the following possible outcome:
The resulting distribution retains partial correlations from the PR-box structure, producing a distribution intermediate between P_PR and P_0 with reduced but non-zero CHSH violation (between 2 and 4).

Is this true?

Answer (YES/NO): NO